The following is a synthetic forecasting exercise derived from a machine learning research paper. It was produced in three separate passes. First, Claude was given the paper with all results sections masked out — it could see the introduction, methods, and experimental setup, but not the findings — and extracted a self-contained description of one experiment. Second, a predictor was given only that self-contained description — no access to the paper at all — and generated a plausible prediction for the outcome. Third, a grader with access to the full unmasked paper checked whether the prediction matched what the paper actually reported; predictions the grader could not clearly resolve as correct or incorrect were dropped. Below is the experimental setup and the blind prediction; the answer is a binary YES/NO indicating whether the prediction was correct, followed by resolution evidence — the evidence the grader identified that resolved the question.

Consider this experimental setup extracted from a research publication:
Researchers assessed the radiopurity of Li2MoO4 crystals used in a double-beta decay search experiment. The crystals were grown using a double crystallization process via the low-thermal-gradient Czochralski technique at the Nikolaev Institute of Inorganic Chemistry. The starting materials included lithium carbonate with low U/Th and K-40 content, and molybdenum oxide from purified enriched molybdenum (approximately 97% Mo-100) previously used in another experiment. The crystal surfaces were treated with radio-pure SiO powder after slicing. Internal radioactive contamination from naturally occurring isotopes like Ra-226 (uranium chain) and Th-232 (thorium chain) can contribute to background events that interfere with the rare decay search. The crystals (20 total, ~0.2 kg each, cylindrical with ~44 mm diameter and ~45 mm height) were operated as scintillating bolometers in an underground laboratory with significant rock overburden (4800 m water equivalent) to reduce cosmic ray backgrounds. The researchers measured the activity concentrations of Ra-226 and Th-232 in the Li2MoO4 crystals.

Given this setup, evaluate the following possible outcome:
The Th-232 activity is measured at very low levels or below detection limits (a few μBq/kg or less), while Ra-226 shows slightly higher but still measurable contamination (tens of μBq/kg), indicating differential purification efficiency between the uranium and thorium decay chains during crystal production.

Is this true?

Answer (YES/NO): NO